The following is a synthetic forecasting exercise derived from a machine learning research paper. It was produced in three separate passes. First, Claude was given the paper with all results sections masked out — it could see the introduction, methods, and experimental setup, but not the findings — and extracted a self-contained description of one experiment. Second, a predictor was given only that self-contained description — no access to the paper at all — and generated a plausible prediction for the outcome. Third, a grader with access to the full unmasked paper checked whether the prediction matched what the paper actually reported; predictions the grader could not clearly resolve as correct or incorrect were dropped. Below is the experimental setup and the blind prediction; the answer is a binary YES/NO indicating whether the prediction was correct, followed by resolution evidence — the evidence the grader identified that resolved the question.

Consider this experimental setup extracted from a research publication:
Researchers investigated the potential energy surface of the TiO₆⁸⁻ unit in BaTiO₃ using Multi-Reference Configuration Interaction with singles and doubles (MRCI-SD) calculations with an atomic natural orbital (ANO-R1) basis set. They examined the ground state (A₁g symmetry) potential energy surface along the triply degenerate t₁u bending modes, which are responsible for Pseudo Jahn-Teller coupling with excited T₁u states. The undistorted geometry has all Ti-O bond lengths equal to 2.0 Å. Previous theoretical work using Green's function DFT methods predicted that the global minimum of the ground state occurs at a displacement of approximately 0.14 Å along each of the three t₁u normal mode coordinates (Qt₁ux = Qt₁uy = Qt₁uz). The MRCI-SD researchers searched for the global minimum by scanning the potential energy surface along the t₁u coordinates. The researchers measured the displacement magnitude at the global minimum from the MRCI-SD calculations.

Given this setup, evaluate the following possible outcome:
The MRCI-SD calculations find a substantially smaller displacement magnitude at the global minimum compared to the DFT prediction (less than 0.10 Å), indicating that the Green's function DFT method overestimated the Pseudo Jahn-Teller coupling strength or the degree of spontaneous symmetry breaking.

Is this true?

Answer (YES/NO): NO